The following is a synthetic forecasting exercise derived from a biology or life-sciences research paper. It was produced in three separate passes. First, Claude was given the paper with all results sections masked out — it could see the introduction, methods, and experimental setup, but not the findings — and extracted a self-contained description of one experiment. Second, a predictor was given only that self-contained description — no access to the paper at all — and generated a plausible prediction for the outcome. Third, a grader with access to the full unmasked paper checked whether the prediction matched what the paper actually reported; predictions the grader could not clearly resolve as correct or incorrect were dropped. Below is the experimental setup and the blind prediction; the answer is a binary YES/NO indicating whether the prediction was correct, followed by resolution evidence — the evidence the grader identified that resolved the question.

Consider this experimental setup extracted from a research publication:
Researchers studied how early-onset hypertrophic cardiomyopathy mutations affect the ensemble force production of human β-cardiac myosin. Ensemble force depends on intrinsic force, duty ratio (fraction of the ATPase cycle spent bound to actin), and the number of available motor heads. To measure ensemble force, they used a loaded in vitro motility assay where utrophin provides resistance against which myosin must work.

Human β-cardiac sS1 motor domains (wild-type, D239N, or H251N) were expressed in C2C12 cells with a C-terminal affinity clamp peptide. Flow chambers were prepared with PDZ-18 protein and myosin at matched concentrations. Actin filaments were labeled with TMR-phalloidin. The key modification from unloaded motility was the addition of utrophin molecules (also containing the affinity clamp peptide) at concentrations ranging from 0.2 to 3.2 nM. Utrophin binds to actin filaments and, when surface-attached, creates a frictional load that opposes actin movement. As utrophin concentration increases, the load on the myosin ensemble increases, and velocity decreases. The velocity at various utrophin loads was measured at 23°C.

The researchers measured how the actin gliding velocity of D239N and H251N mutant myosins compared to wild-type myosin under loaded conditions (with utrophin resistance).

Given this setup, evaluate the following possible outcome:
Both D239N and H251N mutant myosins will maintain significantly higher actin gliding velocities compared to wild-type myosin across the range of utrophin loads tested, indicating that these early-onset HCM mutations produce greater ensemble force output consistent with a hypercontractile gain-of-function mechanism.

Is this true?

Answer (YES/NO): YES